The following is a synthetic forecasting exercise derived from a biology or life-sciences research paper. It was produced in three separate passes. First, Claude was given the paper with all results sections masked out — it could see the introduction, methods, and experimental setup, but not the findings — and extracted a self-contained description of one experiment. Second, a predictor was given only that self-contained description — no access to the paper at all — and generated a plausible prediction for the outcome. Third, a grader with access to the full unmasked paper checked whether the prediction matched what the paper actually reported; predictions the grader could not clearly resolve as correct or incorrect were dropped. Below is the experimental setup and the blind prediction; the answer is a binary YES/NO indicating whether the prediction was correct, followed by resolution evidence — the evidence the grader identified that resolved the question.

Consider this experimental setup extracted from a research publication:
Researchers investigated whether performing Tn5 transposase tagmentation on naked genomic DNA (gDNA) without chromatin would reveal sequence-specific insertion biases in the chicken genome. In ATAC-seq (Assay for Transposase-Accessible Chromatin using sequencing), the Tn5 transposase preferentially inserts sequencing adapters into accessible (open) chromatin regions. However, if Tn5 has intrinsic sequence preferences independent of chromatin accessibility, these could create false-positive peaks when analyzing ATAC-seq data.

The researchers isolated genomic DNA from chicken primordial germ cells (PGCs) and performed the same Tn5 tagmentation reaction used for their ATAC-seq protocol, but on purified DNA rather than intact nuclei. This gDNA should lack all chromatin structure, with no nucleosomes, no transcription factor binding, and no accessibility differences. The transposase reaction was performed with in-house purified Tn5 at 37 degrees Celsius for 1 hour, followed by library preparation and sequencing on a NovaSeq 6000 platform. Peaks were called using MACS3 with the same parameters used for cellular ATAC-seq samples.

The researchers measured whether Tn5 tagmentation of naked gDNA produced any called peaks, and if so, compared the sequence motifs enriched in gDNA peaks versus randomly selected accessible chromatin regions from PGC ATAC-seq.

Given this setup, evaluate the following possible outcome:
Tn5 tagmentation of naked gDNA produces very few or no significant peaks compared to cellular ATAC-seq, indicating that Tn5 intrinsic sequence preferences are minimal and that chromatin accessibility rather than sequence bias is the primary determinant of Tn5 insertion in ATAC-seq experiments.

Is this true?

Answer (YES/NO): NO